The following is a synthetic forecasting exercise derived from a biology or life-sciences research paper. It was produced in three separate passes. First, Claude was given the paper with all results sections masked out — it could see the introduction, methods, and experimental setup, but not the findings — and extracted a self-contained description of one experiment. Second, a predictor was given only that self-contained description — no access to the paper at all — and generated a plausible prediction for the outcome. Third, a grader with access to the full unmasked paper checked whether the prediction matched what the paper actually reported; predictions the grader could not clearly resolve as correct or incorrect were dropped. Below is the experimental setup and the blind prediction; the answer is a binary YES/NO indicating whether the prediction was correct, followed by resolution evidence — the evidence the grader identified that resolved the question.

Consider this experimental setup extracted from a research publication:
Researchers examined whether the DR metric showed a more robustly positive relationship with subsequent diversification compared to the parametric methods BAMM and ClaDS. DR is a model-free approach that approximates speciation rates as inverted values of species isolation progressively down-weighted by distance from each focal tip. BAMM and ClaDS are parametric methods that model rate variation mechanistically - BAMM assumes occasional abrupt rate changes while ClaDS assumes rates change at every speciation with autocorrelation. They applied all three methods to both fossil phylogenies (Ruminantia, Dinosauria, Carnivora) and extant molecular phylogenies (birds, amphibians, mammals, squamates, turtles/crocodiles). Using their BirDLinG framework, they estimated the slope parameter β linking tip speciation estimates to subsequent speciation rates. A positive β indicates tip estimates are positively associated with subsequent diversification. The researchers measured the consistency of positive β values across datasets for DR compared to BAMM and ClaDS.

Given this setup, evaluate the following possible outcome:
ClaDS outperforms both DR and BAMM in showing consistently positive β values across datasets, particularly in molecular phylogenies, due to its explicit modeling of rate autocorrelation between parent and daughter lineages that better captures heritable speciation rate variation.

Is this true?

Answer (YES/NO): NO